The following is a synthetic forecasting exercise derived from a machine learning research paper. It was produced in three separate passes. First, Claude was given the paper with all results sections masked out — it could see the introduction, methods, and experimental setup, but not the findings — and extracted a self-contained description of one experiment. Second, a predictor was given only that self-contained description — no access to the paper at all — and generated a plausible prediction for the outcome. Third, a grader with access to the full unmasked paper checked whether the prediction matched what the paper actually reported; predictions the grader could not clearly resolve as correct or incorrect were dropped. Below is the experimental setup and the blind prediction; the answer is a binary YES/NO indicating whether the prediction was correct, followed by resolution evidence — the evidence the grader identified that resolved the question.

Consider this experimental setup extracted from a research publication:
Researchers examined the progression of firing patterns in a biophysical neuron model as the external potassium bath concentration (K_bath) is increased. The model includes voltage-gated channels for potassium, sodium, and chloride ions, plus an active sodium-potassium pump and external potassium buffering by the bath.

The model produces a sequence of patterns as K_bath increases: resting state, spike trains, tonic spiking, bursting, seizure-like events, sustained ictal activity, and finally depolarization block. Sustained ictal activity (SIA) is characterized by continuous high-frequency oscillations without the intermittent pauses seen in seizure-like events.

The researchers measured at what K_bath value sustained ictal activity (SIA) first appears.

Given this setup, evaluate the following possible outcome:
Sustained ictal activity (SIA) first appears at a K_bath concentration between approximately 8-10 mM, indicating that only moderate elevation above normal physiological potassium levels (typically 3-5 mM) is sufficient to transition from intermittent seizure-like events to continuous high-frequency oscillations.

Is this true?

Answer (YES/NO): NO